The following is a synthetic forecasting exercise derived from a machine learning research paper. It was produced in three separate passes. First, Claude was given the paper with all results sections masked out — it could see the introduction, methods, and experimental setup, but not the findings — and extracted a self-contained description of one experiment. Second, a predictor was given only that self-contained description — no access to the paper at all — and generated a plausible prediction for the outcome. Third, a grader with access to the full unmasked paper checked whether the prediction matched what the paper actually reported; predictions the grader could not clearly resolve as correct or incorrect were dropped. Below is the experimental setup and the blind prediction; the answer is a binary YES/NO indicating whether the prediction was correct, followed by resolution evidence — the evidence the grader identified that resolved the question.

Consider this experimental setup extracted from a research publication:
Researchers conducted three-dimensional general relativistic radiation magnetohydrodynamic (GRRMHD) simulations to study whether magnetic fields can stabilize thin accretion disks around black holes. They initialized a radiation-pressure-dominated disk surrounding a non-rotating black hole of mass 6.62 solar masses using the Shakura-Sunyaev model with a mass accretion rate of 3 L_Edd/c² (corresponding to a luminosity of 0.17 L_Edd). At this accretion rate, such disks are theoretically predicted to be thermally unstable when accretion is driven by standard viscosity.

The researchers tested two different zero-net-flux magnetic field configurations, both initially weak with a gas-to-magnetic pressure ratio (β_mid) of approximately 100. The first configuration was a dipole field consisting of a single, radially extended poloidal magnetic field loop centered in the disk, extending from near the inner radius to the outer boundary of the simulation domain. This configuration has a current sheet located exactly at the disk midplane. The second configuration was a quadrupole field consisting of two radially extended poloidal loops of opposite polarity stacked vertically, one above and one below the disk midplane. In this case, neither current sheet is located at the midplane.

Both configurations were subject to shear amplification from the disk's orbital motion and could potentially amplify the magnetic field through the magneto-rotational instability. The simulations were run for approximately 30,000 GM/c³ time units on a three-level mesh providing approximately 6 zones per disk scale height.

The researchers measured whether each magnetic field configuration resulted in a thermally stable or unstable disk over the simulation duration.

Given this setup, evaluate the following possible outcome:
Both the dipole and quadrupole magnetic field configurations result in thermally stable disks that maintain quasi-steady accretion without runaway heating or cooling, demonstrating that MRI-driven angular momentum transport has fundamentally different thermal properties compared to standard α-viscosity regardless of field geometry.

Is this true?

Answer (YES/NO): NO